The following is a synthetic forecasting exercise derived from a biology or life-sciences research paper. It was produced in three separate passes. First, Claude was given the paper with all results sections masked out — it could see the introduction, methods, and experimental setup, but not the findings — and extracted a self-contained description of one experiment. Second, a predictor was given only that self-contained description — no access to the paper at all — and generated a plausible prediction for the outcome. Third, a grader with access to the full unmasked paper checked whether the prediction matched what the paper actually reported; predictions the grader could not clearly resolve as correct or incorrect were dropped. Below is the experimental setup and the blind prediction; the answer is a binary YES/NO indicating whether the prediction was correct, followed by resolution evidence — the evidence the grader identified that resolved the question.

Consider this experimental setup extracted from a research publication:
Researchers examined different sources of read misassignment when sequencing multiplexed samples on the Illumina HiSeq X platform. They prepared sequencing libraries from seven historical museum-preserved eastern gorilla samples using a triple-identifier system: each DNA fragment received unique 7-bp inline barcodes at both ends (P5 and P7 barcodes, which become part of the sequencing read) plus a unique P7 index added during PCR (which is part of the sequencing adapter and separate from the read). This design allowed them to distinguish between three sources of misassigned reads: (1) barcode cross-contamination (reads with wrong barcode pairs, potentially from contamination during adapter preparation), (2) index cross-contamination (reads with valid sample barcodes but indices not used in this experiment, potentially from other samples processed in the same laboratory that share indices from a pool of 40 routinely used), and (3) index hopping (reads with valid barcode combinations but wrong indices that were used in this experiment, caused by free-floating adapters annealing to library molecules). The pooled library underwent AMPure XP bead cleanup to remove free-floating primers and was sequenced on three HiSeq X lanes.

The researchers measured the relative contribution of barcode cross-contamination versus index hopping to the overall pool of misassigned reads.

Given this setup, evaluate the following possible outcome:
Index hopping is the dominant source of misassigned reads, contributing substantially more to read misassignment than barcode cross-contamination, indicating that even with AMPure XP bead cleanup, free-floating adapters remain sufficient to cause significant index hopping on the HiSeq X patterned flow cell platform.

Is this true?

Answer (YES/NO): NO